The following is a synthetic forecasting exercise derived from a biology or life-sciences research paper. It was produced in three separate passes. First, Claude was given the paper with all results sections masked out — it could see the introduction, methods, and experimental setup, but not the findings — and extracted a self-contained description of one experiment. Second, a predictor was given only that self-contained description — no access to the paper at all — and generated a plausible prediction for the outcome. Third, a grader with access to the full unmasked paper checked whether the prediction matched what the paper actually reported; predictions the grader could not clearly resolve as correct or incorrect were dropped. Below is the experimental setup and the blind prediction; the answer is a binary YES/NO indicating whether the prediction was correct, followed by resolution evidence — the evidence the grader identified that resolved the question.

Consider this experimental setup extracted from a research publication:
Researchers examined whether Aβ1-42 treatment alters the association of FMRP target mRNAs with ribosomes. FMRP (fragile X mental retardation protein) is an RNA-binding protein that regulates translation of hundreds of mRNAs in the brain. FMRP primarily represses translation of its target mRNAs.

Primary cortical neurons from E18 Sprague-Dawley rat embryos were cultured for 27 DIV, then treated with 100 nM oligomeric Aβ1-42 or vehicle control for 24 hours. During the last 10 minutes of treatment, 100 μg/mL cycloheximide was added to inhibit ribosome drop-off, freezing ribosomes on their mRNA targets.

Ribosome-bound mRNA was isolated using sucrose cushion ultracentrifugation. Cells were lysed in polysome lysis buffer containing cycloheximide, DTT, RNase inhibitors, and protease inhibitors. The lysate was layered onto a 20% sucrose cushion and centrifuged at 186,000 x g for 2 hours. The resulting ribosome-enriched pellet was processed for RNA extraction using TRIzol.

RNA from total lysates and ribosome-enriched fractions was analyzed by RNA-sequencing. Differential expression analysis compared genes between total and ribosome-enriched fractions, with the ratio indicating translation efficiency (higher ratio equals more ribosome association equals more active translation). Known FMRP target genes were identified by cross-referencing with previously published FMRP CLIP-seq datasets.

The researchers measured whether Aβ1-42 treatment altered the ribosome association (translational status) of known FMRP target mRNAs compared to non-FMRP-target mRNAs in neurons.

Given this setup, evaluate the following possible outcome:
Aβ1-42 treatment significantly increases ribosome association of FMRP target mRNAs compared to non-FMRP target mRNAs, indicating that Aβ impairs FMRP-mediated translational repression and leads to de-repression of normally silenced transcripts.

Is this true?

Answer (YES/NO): YES